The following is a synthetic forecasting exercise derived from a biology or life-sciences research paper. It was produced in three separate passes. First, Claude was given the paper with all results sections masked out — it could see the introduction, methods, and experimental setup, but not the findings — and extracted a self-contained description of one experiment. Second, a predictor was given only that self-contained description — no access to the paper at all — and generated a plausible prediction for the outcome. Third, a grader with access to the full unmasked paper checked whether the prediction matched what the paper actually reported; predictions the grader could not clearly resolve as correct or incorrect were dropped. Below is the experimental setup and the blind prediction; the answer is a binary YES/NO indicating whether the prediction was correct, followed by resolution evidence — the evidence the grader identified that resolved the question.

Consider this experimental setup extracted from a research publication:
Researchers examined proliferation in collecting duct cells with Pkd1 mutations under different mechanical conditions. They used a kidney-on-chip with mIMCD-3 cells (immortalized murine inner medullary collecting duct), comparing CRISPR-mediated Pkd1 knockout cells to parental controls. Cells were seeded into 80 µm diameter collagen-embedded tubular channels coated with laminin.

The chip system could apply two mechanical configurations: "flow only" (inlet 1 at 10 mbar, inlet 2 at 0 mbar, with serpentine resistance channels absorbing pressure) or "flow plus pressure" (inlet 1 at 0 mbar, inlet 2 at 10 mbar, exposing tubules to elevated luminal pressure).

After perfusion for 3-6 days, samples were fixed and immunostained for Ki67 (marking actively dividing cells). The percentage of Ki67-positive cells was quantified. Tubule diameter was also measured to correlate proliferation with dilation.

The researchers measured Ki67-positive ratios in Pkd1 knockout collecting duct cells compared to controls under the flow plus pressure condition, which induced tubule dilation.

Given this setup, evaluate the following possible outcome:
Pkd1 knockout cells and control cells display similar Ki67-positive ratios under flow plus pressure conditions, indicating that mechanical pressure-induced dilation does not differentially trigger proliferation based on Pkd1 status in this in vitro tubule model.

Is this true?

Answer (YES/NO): YES